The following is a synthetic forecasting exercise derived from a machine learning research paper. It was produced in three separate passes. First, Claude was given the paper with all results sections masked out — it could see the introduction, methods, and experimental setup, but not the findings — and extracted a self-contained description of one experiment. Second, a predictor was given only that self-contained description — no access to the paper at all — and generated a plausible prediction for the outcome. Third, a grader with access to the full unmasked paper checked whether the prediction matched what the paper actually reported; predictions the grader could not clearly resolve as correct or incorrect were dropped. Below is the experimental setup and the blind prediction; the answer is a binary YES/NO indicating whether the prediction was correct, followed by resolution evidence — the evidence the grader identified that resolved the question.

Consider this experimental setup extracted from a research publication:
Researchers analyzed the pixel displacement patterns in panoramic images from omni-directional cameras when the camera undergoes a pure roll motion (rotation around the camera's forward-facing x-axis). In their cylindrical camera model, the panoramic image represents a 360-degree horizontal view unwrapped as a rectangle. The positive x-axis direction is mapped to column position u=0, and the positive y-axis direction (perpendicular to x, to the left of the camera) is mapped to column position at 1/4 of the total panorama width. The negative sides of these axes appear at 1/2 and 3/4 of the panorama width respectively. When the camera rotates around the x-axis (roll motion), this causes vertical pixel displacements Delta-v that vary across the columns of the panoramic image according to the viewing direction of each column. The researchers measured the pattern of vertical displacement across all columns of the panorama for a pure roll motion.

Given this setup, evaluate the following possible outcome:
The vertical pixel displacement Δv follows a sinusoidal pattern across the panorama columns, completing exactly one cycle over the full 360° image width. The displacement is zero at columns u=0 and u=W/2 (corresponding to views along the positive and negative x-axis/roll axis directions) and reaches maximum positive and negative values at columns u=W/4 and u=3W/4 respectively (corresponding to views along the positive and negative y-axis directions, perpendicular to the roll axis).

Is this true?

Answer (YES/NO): YES